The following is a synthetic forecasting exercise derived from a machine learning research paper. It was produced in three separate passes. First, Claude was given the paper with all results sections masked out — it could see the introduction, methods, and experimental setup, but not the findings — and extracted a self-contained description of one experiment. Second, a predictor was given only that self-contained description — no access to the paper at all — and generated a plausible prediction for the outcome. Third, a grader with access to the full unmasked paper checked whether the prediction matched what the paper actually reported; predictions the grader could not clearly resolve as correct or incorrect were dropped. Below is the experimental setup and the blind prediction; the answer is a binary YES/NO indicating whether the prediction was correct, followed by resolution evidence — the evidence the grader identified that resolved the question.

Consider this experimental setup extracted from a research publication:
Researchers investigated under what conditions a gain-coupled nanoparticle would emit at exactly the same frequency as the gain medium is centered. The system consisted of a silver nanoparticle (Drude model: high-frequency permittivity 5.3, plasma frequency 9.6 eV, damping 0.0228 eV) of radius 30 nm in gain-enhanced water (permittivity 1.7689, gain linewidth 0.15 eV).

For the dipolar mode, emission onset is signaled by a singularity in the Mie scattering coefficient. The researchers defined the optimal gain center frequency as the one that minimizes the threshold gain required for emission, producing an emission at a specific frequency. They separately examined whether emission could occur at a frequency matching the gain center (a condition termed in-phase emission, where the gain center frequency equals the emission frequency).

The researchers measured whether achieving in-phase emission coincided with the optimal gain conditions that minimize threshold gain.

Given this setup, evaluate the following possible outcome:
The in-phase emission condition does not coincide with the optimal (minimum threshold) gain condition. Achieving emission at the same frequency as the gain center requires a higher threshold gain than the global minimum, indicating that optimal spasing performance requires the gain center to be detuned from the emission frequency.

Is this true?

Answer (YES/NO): YES